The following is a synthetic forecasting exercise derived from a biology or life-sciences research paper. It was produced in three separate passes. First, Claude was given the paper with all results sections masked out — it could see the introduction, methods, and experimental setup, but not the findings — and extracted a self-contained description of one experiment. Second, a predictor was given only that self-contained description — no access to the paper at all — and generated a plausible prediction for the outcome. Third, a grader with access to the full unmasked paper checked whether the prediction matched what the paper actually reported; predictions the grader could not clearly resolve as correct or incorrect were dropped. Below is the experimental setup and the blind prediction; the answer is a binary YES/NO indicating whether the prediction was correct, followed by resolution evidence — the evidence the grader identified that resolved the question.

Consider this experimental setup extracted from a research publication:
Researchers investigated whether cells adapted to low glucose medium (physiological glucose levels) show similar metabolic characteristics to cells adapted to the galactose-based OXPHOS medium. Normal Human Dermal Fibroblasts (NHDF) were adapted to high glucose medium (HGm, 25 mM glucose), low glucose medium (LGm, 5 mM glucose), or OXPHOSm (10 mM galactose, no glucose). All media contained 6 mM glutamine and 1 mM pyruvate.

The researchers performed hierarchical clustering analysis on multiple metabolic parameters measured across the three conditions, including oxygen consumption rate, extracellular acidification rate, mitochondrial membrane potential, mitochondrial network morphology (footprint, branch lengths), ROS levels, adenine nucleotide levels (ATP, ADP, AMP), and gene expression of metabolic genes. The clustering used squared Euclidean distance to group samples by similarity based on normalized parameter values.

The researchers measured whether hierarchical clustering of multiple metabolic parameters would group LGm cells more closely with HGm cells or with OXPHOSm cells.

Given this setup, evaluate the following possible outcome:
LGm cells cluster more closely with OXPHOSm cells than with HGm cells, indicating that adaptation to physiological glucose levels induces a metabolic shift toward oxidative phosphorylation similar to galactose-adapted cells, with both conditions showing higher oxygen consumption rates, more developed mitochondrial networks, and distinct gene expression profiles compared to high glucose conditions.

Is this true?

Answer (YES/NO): NO